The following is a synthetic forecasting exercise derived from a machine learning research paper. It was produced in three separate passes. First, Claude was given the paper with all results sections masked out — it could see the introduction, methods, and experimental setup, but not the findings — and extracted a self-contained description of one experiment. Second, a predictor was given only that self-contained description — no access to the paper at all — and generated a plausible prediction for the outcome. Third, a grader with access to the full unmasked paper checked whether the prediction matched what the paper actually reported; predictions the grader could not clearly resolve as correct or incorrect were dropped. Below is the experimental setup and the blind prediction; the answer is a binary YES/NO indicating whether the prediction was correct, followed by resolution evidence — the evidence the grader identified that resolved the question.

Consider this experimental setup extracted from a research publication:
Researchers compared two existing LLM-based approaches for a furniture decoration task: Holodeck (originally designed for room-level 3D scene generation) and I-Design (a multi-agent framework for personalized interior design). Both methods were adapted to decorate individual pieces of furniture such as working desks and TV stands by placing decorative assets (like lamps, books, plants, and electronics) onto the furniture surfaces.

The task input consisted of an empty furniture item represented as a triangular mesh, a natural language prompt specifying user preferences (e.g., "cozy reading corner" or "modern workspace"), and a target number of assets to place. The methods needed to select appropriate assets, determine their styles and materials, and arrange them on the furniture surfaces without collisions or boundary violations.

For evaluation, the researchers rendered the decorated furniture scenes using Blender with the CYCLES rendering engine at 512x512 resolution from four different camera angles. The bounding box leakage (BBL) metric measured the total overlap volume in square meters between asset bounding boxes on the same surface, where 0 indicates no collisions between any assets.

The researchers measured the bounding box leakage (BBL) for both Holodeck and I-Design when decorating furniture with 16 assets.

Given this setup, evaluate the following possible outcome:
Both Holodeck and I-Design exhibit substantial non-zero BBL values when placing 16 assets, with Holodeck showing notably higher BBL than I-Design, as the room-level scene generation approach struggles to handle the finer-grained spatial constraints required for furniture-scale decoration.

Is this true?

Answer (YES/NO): NO